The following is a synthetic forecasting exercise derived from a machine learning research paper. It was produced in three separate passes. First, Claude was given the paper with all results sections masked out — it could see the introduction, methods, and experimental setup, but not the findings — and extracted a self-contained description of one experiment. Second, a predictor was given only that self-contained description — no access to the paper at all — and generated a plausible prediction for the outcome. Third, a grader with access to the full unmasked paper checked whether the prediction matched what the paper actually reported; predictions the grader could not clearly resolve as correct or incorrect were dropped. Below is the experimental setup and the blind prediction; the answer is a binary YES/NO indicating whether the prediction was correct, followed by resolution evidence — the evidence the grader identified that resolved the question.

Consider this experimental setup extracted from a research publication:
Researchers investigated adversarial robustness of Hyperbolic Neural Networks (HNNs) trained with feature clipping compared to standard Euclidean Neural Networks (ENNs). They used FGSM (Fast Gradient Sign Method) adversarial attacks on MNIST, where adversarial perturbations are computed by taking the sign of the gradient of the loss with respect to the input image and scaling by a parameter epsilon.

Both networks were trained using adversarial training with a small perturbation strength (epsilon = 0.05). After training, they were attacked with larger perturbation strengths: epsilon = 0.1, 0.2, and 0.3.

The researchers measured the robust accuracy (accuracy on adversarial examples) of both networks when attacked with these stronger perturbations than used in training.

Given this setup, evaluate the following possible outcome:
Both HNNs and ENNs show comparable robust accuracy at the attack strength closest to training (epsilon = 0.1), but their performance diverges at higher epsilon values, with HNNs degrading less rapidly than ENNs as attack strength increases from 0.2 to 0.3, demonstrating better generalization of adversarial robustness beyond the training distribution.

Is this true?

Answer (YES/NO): NO